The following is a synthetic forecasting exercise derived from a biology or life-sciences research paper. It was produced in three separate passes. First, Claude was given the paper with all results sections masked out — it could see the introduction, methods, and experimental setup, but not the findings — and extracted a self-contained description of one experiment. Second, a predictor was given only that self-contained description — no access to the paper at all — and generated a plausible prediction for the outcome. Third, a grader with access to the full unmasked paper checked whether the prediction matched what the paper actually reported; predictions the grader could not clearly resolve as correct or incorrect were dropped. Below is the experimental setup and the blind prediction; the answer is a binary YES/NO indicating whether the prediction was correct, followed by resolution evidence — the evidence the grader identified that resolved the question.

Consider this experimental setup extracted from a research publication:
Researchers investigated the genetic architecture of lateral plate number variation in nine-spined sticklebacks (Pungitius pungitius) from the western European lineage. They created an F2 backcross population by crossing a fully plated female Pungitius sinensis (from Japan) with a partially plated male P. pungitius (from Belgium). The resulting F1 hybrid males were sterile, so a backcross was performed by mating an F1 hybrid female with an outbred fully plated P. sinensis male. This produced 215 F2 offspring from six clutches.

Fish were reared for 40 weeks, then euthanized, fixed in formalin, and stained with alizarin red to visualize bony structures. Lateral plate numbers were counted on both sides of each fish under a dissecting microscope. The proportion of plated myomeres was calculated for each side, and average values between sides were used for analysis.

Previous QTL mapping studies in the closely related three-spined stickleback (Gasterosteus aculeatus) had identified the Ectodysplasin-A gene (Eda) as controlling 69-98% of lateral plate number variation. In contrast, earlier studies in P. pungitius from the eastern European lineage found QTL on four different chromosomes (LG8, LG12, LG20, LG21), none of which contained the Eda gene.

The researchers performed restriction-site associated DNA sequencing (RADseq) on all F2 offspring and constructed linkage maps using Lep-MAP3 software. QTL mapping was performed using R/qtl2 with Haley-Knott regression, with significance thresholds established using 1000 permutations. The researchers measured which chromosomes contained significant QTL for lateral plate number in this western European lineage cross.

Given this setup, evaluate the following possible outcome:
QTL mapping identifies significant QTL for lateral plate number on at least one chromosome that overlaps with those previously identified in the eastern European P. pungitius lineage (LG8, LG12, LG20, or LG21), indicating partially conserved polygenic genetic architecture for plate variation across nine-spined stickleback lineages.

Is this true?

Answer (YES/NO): NO